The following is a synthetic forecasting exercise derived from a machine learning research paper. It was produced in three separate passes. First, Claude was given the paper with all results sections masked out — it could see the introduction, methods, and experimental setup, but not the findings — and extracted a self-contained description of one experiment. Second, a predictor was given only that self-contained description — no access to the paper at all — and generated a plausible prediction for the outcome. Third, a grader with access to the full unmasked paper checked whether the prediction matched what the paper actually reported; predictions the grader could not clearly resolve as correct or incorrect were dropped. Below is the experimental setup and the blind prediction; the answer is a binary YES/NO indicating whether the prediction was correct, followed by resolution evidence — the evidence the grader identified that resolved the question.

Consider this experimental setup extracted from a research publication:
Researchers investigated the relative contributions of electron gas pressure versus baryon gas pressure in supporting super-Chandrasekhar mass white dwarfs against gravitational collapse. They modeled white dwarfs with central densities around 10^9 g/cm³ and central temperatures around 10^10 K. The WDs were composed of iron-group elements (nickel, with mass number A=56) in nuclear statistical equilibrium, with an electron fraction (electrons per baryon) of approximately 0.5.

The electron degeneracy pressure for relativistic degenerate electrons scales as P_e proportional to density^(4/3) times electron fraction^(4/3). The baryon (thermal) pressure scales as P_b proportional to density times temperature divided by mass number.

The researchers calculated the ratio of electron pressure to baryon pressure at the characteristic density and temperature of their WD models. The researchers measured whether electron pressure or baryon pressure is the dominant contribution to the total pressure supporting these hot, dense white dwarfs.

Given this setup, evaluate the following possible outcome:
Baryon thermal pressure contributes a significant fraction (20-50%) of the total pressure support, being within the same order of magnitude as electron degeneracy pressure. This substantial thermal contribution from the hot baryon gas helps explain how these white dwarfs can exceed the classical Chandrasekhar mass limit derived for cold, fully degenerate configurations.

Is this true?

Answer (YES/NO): NO